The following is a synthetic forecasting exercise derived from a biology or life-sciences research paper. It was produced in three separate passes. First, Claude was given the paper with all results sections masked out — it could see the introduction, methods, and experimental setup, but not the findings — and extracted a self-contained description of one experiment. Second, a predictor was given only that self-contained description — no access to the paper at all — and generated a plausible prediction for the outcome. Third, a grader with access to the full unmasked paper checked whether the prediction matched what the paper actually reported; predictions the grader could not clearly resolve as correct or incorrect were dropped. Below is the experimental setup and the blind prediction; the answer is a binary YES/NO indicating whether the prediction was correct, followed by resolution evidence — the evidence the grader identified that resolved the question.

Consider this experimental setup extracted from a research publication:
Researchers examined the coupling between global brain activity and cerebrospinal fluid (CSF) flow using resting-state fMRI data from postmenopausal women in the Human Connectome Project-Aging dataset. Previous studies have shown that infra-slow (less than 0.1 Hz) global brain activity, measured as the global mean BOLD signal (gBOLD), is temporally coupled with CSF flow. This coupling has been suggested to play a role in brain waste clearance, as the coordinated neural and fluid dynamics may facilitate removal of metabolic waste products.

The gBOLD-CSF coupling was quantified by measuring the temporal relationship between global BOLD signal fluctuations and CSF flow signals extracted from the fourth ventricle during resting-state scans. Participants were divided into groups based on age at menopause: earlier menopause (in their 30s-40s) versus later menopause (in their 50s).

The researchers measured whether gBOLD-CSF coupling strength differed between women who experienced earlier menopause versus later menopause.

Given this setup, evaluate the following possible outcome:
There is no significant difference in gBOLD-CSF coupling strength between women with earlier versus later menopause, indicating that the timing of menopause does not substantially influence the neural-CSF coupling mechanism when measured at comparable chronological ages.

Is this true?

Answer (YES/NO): NO